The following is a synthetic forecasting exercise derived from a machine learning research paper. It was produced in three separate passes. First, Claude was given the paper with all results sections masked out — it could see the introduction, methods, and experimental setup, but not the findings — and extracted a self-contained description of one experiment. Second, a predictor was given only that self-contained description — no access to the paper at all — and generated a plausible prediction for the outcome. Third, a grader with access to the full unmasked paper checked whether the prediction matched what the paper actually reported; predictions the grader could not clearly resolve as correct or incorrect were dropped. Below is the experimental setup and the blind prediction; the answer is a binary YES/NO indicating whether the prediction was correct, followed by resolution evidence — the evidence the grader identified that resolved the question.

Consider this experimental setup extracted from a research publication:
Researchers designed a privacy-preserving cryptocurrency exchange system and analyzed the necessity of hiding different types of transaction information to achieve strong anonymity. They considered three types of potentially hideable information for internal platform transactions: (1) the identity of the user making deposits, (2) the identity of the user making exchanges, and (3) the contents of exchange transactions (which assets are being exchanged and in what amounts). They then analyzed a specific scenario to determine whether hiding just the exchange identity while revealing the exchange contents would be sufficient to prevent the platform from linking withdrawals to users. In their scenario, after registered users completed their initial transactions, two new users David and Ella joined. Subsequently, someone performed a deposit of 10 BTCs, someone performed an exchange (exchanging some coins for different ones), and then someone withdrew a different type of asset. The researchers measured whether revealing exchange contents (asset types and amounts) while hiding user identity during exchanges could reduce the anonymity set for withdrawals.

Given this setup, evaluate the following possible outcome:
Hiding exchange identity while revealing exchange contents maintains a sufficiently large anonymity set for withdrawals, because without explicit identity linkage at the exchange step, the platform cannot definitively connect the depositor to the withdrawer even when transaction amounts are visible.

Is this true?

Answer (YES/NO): NO